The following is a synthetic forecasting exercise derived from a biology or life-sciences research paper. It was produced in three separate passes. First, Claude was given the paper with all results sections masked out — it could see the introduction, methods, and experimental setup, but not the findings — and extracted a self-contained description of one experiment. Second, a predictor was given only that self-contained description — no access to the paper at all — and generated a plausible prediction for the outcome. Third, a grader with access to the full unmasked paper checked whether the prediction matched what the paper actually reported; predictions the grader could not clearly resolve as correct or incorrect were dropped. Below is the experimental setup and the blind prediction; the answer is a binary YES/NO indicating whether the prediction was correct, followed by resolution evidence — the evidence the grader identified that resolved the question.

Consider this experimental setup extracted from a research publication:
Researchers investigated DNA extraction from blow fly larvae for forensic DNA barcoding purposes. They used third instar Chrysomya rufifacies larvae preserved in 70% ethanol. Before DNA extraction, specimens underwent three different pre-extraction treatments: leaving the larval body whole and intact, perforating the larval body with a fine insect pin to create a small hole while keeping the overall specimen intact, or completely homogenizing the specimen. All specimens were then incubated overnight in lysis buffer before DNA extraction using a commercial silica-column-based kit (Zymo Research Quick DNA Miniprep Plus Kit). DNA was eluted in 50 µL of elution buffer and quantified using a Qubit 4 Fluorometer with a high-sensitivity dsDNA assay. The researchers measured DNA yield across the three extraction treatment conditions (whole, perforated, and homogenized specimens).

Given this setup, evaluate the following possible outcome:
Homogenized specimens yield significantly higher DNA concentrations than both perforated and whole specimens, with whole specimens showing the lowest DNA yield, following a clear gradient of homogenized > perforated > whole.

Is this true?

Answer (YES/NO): NO